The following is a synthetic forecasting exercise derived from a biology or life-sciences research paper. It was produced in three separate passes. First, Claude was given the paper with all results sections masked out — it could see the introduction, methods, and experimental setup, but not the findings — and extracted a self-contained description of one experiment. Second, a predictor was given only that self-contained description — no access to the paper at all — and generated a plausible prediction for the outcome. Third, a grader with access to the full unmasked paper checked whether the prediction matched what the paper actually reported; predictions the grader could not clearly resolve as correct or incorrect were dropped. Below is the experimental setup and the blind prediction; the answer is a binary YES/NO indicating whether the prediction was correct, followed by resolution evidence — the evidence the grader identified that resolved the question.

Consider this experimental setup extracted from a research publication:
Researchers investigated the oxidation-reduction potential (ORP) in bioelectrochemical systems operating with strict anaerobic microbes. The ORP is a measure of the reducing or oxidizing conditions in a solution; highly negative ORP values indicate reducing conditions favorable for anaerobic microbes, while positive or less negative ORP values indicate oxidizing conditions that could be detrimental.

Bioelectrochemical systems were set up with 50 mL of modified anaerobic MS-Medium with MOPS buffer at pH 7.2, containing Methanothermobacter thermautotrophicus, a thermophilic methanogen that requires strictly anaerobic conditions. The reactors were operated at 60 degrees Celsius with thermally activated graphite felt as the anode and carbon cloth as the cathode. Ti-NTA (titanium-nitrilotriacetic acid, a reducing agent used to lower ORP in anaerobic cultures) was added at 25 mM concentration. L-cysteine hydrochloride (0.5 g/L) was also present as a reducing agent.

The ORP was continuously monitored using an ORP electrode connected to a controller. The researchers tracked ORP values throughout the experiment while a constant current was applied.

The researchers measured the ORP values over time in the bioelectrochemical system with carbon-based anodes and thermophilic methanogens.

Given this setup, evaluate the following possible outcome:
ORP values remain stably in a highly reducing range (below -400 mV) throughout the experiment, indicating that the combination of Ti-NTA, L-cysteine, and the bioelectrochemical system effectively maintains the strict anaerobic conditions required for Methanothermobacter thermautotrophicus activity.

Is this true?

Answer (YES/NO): NO